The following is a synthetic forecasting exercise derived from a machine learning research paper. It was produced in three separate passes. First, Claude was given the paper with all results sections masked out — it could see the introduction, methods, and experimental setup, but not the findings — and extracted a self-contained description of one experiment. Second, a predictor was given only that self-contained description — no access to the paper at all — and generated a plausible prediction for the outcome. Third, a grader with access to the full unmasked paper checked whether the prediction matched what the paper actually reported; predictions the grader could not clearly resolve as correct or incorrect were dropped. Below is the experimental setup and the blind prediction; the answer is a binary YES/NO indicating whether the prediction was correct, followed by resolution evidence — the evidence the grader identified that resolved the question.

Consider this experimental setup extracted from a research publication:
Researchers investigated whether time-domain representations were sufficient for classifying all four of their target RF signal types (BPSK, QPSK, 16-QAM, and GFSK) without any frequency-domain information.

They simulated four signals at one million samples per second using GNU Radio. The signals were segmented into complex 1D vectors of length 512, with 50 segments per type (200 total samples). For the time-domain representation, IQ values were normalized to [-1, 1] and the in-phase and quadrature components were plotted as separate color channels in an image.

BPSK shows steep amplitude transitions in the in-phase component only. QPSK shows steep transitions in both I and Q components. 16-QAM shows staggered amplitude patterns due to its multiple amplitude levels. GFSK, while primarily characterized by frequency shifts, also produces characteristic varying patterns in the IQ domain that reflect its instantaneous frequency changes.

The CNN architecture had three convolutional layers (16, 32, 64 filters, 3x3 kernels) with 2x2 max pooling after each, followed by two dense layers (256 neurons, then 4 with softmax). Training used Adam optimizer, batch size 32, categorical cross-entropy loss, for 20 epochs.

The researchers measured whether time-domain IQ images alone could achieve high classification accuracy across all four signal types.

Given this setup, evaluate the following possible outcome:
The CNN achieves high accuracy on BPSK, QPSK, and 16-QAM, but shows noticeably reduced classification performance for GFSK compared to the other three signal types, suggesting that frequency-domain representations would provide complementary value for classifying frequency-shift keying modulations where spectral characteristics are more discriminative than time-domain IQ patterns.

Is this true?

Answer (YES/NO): YES